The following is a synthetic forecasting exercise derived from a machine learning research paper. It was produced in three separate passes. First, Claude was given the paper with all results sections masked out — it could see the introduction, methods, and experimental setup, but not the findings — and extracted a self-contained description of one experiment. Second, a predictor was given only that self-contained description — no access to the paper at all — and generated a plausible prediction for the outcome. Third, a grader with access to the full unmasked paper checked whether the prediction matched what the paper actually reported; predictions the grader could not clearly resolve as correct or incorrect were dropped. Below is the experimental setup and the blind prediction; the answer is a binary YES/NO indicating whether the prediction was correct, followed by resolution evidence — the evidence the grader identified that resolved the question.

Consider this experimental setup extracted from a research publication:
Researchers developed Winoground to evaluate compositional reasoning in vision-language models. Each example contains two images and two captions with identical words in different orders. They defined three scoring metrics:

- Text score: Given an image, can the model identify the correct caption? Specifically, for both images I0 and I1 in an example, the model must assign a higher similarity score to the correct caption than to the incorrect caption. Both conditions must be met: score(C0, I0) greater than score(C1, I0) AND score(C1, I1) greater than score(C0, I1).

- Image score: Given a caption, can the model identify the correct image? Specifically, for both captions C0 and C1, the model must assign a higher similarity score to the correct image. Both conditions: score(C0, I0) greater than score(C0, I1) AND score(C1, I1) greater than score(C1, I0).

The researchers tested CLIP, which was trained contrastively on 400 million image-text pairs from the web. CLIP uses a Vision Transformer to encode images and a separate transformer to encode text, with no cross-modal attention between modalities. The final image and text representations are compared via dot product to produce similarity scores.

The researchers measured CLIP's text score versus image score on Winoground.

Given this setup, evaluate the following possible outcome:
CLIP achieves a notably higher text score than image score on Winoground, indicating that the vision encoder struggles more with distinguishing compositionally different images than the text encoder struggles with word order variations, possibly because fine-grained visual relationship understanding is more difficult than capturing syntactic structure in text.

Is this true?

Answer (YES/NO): YES